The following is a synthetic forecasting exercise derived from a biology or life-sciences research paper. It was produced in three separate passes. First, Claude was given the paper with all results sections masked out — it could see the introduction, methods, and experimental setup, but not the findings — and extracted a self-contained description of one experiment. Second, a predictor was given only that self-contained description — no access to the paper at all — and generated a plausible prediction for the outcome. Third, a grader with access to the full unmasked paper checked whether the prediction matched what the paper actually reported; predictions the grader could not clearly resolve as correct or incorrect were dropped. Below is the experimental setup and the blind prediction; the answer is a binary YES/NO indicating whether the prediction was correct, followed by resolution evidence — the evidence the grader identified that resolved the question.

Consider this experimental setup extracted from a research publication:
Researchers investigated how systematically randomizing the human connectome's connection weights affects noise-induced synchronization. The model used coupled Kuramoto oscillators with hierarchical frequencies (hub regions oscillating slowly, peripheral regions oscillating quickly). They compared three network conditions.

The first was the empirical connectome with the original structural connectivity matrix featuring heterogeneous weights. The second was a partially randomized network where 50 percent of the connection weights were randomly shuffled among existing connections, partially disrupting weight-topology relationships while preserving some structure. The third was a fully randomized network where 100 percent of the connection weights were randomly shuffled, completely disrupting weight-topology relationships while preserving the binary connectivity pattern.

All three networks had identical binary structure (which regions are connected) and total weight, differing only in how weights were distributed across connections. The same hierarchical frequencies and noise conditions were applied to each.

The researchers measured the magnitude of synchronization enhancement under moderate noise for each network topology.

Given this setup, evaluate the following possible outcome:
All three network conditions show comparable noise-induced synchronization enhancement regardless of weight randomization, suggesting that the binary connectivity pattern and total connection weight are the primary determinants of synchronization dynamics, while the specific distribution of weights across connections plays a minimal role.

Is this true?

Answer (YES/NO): NO